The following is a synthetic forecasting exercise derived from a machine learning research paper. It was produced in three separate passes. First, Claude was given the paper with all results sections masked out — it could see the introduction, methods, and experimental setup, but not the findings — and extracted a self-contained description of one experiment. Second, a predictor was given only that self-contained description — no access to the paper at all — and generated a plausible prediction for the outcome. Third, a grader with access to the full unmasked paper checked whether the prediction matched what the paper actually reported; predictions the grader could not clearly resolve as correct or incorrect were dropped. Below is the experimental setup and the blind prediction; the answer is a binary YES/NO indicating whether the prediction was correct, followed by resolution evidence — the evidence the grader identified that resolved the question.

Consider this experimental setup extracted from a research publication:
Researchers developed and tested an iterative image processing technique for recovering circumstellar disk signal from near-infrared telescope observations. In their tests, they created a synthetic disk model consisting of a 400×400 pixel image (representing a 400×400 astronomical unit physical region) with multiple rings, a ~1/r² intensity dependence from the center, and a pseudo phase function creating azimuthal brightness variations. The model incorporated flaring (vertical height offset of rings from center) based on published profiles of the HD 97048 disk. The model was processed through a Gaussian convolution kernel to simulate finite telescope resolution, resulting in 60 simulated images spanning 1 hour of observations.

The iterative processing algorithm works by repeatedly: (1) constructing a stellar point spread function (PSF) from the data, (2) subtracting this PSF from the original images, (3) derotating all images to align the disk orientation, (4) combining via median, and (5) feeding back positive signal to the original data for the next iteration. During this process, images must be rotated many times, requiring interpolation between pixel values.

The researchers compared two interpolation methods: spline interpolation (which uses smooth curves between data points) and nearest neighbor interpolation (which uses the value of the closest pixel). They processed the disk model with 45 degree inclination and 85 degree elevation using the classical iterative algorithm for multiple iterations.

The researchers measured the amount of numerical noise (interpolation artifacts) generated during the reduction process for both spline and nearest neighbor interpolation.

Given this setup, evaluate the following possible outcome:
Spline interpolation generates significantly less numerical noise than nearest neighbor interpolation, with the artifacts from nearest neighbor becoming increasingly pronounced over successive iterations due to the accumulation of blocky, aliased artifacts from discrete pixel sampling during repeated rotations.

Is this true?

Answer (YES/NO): NO